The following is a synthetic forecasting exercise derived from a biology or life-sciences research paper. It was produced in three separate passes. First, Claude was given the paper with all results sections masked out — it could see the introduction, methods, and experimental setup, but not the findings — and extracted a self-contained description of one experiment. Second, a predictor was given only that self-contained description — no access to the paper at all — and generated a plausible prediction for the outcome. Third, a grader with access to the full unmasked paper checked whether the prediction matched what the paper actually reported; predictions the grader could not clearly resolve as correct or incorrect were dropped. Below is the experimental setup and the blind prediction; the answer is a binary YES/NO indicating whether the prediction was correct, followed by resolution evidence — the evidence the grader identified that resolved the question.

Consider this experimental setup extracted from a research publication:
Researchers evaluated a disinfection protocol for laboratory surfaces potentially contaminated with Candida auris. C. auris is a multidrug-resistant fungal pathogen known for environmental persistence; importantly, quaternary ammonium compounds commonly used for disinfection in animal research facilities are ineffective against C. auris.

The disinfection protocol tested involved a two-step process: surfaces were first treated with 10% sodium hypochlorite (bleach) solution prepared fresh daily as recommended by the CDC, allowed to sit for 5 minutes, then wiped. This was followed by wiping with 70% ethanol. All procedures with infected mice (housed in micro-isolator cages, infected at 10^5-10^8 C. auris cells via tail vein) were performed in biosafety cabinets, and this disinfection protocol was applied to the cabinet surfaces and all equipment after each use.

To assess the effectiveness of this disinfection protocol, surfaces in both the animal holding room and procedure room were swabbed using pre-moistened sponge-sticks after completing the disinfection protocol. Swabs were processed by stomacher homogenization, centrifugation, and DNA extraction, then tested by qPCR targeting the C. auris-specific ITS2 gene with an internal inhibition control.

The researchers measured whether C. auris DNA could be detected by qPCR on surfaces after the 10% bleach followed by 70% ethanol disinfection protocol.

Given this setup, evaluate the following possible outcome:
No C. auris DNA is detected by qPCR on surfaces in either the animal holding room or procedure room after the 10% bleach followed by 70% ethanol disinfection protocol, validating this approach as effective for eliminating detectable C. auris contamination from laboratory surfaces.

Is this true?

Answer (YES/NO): YES